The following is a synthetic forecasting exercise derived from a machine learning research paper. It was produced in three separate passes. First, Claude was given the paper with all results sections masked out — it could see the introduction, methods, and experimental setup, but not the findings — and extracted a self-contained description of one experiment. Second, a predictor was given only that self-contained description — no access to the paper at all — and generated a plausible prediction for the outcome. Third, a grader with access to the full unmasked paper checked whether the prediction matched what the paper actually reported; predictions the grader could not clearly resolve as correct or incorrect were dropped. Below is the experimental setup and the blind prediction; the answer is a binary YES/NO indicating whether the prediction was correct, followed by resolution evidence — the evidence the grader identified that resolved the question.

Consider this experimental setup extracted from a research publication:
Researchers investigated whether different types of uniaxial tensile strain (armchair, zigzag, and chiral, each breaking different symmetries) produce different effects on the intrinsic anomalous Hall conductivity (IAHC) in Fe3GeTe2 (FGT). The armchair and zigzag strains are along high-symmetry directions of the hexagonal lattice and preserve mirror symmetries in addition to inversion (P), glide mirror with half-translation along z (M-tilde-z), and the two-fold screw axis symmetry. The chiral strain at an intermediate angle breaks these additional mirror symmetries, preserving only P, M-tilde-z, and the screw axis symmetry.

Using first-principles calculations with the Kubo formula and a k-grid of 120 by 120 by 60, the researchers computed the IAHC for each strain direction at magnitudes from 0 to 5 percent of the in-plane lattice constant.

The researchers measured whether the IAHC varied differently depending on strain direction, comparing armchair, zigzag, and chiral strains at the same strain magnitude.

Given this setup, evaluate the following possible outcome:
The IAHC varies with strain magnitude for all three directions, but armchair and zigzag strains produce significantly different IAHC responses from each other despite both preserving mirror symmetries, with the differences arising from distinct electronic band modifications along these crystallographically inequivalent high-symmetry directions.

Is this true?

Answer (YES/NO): NO